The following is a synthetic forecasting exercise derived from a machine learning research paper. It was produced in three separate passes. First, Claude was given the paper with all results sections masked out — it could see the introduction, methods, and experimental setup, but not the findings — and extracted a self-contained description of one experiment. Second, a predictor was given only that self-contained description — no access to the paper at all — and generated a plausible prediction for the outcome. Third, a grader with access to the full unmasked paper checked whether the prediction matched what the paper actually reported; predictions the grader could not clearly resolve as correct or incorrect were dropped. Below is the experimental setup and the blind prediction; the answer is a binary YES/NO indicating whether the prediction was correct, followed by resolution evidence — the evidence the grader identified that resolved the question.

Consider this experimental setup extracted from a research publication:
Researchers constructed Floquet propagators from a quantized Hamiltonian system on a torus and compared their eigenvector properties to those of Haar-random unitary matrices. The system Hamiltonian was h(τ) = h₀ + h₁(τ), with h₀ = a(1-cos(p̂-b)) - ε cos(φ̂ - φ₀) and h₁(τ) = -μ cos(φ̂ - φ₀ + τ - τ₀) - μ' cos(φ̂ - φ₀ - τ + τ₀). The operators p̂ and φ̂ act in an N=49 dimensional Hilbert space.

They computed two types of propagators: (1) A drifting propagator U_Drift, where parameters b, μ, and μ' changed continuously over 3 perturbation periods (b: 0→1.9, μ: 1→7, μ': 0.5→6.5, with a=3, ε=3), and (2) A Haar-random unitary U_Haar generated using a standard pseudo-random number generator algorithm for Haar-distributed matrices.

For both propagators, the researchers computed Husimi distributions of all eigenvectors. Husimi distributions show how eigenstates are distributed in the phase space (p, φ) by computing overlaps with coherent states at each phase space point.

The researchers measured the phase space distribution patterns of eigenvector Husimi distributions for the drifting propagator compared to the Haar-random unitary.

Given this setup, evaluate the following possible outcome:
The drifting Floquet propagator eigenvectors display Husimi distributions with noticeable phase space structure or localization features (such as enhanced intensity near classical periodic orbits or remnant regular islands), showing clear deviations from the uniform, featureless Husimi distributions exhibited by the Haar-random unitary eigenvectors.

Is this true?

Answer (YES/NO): NO